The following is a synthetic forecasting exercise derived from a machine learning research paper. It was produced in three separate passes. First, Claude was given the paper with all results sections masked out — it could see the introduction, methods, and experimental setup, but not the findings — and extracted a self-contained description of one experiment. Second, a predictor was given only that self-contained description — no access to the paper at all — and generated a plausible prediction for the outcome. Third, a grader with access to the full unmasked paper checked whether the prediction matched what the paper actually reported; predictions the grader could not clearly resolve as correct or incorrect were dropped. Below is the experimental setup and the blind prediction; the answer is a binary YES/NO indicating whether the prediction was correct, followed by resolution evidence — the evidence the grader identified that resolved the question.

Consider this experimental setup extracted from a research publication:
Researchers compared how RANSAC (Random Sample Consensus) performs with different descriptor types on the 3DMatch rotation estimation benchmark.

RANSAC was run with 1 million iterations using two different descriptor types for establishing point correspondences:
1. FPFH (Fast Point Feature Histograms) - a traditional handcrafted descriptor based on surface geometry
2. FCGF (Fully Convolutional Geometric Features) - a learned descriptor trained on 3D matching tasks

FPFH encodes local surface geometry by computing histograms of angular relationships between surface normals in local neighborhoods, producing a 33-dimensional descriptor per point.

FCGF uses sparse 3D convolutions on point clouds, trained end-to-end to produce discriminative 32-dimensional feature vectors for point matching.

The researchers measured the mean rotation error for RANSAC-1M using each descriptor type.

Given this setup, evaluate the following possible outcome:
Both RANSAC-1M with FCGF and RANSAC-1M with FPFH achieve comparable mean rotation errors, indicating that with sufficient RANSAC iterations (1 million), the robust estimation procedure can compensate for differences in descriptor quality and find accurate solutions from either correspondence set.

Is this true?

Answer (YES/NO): NO